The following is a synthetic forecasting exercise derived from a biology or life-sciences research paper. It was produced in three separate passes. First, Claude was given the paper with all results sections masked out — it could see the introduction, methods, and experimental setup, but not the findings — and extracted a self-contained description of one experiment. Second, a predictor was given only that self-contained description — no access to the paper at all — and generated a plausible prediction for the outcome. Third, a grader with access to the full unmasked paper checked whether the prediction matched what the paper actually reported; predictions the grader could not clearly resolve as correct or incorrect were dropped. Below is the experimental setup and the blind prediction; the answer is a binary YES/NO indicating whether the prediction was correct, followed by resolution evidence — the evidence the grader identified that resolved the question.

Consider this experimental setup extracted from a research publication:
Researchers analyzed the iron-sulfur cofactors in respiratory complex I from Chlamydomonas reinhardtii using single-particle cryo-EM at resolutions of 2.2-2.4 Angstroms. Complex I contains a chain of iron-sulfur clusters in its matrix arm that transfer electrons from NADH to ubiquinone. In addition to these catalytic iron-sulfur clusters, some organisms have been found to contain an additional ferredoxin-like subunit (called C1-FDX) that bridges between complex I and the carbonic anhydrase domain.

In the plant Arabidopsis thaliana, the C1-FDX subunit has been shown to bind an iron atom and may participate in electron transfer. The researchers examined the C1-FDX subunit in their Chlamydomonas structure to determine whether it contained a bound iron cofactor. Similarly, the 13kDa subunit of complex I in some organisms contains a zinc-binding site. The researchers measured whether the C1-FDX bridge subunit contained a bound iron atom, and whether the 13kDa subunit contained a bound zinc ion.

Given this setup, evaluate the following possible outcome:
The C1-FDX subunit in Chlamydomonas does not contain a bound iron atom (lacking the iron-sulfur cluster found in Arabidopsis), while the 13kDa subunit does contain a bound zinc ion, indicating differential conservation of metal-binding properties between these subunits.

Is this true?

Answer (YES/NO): NO